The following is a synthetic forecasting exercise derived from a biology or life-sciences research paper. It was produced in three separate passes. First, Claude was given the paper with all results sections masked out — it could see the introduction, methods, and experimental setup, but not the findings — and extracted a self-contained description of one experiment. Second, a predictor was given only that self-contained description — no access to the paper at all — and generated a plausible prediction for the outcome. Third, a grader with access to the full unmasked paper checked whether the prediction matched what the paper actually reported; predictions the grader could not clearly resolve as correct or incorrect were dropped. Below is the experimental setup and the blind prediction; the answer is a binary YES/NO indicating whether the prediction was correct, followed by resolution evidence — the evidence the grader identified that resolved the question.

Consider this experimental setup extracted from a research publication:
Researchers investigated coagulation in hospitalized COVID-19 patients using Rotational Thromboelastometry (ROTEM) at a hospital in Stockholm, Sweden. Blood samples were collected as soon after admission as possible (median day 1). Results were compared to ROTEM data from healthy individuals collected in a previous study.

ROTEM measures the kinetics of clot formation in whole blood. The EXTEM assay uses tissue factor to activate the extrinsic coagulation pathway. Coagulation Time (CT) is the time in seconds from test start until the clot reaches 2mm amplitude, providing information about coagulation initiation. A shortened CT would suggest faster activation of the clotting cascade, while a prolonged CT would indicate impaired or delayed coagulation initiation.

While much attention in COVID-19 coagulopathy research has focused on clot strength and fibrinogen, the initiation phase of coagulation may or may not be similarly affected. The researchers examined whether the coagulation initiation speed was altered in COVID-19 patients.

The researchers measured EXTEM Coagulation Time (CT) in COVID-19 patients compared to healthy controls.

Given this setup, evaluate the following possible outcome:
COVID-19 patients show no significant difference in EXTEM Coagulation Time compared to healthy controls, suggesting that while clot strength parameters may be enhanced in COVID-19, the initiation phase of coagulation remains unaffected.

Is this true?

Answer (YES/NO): NO